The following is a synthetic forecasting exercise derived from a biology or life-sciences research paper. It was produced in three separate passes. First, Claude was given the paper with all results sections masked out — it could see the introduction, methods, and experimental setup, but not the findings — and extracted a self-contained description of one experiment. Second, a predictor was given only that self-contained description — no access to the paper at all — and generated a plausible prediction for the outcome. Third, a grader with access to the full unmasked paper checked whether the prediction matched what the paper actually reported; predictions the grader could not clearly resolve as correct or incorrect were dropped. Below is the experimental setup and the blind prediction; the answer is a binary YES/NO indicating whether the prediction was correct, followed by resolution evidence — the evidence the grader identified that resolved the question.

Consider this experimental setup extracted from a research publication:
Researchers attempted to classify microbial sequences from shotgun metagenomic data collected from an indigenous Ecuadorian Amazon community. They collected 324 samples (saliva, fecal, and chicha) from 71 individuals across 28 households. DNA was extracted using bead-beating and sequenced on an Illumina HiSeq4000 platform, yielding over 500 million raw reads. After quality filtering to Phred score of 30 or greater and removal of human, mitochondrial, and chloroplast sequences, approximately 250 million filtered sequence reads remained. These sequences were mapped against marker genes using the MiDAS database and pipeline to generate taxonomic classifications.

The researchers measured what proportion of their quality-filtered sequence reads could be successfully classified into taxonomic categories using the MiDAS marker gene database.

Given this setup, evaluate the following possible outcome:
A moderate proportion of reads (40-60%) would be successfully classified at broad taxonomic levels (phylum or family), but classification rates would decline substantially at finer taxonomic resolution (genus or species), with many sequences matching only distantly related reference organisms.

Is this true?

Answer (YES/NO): NO